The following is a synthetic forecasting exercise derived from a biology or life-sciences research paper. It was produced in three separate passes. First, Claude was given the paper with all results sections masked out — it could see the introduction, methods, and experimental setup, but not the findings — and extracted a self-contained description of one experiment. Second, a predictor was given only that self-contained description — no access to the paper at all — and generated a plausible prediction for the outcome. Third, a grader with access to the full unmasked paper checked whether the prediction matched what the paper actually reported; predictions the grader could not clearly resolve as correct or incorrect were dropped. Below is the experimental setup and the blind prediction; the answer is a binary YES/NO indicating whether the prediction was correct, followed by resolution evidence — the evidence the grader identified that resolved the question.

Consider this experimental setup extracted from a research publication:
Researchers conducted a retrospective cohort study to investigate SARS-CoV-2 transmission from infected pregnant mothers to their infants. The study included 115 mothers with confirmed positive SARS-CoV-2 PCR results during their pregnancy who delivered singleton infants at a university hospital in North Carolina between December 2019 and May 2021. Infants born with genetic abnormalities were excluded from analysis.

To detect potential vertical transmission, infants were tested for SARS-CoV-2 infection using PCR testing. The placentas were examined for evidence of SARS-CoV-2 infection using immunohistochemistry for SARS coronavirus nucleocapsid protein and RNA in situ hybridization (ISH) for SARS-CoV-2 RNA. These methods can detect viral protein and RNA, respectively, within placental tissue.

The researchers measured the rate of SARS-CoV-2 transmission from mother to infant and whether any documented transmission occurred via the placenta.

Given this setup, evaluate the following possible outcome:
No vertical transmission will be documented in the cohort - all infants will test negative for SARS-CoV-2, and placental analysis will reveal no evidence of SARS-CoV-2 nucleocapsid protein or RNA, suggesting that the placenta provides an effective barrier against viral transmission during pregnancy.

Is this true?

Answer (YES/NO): NO